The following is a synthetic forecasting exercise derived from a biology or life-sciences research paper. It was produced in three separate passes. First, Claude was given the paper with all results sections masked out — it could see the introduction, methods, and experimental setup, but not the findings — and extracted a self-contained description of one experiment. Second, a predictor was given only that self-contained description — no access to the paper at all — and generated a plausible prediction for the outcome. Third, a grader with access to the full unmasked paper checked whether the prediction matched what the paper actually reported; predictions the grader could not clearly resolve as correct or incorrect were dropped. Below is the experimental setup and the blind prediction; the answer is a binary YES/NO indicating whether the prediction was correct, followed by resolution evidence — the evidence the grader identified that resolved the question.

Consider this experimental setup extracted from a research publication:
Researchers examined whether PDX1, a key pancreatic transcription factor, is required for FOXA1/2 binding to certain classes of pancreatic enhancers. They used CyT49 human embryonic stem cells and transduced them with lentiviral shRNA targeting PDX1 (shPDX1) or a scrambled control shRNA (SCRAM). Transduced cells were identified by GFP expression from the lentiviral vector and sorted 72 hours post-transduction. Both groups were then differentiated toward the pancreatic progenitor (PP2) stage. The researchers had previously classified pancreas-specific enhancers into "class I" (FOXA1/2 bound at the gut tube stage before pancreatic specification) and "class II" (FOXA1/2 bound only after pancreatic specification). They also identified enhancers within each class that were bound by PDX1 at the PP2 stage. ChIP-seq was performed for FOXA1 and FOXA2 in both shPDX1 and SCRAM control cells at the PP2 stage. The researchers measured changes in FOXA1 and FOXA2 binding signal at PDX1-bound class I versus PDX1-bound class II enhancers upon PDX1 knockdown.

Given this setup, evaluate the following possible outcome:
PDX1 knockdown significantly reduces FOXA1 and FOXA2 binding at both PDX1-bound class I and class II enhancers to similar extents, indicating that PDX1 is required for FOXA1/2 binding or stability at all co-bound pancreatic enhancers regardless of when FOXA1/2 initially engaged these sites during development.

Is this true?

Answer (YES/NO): NO